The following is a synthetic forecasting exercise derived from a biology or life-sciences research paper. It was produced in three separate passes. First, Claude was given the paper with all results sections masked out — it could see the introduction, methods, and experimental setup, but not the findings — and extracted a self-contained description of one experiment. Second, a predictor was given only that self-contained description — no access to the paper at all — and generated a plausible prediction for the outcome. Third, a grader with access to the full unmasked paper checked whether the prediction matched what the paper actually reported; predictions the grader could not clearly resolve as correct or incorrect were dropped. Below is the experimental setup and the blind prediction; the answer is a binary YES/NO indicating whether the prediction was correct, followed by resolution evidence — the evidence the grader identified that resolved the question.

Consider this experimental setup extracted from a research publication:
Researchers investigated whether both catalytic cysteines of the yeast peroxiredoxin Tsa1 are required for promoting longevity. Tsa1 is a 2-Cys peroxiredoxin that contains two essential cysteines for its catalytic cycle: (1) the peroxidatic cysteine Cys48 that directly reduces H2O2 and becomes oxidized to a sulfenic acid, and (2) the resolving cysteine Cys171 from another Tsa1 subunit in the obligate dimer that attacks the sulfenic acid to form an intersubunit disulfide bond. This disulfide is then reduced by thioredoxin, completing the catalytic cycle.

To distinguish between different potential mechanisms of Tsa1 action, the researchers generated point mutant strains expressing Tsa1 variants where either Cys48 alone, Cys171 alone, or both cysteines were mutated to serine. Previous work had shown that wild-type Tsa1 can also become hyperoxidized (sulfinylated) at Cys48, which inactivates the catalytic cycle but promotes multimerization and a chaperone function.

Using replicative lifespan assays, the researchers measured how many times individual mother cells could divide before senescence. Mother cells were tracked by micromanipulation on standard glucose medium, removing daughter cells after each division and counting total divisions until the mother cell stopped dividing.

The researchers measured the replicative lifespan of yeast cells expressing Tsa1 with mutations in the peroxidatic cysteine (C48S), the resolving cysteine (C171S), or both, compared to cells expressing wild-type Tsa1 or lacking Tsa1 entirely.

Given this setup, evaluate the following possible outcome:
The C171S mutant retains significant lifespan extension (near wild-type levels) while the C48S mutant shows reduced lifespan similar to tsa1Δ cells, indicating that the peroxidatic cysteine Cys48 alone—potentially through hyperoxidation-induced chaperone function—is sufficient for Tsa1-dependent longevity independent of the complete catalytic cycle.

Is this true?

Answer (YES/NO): NO